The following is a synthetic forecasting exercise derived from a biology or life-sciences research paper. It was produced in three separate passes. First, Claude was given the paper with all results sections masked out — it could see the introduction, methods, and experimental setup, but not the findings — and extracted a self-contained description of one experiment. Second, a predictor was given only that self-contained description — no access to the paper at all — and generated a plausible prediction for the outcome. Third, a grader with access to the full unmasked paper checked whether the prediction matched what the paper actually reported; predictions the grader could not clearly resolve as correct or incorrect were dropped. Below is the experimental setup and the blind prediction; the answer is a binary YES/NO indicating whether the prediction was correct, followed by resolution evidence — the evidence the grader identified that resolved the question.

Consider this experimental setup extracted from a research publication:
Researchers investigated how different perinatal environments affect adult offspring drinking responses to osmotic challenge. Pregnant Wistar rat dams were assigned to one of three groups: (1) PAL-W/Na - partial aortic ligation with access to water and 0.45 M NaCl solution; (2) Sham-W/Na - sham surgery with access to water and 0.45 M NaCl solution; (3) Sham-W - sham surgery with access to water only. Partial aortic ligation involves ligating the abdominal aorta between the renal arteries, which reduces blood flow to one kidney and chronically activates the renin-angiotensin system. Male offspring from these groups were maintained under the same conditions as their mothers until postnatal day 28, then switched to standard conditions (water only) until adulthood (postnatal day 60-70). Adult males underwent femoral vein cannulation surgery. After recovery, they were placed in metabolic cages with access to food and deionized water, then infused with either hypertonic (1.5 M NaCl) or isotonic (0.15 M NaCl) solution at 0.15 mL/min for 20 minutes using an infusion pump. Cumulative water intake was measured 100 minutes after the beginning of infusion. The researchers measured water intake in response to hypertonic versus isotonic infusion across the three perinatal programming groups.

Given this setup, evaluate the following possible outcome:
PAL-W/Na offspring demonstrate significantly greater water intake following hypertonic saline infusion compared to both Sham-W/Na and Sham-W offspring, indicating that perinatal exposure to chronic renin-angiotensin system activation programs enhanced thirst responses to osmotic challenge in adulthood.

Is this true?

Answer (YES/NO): NO